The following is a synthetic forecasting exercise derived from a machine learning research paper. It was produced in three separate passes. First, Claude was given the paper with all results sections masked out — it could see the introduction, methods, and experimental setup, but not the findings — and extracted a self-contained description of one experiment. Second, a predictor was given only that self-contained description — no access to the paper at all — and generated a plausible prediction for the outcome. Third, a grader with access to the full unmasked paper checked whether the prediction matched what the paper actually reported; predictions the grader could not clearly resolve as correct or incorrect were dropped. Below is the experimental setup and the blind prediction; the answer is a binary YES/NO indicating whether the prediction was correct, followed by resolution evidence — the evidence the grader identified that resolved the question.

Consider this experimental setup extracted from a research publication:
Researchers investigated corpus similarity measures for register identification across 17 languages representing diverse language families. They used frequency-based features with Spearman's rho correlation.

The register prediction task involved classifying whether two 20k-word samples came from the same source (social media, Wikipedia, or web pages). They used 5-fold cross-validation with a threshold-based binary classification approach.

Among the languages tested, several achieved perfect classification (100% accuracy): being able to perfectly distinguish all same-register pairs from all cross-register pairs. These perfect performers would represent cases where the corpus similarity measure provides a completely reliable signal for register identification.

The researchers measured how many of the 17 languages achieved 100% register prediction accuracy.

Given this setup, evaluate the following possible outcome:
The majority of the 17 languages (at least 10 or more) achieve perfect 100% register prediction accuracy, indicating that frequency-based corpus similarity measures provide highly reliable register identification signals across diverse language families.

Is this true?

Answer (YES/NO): NO